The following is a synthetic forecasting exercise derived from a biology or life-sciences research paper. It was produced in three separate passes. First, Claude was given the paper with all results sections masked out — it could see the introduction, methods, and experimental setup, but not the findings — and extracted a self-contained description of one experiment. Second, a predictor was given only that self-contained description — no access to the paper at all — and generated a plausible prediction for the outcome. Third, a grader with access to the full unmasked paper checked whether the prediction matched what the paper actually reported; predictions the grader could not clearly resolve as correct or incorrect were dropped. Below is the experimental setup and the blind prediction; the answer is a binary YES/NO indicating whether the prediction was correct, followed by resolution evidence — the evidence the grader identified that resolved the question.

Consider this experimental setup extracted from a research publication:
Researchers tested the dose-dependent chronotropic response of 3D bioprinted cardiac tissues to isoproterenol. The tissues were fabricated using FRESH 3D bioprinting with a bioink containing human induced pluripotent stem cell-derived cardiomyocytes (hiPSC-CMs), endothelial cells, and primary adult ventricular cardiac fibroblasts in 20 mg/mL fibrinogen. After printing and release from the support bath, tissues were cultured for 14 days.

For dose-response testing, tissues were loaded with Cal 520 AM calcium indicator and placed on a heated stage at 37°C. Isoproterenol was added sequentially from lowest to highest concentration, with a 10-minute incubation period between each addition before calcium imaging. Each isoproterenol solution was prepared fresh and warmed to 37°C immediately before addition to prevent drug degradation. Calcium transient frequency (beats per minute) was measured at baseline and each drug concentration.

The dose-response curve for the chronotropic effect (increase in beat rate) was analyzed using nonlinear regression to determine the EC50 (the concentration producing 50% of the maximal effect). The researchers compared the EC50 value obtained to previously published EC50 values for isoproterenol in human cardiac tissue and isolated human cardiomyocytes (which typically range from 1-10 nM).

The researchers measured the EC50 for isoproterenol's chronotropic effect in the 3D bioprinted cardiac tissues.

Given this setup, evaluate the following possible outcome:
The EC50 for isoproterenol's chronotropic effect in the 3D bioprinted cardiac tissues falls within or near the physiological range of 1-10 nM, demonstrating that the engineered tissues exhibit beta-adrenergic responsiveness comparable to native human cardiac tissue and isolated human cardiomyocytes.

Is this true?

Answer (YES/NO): NO